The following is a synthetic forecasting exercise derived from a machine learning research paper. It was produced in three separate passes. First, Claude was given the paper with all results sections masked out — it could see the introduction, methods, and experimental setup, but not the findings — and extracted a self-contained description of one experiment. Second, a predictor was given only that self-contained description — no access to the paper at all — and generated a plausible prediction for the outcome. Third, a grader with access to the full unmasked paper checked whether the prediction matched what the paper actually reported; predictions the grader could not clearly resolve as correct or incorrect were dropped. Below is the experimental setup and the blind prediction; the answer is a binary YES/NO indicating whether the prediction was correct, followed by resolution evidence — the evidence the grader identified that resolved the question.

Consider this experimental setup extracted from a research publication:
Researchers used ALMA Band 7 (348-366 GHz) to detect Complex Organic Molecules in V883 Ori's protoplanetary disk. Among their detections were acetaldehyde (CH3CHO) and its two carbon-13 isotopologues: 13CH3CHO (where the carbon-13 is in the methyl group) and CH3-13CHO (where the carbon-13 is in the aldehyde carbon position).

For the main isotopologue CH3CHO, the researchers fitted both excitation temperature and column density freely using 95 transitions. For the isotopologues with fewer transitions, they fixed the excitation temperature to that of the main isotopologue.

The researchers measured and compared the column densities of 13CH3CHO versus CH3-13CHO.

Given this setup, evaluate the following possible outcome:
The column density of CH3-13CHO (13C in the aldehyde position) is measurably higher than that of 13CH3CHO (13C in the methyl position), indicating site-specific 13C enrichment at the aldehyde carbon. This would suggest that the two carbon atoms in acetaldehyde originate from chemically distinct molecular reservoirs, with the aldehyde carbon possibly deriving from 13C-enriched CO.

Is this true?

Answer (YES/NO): NO